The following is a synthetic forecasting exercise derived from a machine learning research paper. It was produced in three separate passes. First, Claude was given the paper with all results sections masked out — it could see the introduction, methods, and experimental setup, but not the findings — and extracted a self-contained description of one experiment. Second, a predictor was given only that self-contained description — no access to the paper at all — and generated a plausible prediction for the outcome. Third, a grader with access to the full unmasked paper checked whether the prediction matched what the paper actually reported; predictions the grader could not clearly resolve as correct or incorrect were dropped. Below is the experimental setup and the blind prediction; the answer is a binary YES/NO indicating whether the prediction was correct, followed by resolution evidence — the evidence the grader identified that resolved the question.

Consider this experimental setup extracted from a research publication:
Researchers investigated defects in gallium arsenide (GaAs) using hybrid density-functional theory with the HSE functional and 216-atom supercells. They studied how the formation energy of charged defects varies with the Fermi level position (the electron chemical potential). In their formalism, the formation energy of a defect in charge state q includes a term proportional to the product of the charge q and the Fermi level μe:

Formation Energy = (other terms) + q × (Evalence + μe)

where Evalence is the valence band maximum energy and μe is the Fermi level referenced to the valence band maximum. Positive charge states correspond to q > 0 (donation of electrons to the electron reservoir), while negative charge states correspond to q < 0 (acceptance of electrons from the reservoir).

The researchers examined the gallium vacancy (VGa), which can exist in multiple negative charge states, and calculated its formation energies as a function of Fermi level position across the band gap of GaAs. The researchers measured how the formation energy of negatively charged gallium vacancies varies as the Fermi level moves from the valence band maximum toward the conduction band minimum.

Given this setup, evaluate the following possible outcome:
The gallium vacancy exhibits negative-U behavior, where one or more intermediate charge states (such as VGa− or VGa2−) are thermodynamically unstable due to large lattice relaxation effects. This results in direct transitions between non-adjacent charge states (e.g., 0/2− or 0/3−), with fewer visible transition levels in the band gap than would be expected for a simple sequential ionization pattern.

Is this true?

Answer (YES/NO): NO